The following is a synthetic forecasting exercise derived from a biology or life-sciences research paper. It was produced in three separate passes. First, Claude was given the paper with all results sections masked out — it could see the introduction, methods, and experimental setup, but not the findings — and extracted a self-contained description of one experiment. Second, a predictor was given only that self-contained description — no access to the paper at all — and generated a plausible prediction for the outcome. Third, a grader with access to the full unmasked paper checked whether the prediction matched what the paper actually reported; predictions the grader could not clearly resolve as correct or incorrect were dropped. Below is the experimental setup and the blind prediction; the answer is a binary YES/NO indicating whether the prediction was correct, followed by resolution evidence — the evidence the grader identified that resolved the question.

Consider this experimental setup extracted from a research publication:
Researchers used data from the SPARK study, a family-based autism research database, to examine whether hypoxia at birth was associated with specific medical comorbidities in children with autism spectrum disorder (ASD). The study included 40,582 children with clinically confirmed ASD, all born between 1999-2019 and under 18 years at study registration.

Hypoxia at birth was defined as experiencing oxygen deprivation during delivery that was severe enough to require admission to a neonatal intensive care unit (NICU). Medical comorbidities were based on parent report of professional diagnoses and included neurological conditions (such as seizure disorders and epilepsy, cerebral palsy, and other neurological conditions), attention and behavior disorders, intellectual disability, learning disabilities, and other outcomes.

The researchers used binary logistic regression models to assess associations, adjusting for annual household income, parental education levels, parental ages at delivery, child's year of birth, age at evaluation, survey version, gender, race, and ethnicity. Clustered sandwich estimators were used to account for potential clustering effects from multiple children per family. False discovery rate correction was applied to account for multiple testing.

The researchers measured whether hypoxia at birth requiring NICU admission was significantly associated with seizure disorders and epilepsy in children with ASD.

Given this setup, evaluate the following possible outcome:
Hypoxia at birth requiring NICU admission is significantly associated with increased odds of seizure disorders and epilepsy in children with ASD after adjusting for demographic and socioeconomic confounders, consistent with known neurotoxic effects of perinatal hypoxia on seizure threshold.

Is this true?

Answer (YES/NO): YES